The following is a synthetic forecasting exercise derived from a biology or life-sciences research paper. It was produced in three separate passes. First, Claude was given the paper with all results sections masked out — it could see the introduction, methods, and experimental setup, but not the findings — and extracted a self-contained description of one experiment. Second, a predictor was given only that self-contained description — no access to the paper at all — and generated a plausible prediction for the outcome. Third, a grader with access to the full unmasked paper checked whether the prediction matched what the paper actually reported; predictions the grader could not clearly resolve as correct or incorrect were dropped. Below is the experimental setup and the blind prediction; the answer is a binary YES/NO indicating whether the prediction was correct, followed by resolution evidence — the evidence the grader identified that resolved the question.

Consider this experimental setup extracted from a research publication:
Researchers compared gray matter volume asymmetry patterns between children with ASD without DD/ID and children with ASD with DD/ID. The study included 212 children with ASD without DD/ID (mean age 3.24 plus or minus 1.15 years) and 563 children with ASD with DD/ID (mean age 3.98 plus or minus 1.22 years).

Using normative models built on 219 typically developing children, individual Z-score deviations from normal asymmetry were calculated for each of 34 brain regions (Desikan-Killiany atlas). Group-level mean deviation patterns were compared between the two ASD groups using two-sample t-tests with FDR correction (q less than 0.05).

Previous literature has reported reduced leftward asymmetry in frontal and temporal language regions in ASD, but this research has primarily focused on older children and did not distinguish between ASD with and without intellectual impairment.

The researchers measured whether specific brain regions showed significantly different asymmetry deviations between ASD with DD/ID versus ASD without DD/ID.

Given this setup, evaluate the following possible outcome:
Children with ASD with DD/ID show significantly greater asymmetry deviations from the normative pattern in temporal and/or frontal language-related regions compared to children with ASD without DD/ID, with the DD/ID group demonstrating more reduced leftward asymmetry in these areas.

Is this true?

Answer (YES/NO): NO